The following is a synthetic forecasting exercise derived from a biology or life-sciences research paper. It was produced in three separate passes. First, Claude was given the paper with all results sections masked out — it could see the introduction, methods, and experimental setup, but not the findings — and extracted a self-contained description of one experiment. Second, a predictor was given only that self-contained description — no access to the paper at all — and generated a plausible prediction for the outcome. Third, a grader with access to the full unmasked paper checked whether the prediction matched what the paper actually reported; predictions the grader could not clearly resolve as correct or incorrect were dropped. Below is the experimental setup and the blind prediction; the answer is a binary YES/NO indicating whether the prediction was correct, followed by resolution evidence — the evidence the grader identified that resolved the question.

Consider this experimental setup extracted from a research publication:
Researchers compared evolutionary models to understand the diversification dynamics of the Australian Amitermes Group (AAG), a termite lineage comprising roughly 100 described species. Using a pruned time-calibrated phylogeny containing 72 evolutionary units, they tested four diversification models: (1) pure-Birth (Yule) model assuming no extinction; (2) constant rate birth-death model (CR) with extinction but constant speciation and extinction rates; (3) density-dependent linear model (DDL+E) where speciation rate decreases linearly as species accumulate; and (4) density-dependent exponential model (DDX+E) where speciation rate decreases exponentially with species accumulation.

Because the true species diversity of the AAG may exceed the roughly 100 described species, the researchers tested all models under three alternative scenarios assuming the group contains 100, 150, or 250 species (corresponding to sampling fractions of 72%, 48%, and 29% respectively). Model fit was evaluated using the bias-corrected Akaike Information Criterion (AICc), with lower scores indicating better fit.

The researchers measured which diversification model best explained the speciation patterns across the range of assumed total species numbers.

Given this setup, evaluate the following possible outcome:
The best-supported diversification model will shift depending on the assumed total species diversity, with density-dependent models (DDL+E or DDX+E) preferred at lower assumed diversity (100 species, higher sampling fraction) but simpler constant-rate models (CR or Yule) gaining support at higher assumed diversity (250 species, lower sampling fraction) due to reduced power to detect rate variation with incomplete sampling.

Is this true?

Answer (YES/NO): NO